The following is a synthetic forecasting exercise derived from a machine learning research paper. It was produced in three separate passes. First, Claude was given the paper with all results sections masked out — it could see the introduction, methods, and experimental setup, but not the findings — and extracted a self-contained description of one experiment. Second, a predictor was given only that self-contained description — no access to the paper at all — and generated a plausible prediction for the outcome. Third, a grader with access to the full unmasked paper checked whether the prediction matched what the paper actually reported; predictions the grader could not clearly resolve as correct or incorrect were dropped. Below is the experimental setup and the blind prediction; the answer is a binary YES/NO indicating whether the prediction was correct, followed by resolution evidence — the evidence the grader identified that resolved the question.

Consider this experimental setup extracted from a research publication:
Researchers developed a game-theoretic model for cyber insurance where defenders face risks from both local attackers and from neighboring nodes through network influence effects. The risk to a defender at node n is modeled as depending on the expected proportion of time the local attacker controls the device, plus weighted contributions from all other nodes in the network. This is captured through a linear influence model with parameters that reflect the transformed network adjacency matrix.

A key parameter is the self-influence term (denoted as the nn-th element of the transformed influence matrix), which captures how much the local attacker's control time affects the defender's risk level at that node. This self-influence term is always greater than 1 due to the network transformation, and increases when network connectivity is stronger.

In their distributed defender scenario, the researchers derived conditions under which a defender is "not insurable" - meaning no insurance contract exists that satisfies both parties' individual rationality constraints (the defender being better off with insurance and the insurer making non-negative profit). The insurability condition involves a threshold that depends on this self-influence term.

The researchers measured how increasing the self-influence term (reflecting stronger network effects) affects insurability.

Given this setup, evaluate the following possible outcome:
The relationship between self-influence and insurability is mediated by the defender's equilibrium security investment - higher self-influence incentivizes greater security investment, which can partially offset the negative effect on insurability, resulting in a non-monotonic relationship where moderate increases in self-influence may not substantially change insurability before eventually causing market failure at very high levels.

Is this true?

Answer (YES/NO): NO